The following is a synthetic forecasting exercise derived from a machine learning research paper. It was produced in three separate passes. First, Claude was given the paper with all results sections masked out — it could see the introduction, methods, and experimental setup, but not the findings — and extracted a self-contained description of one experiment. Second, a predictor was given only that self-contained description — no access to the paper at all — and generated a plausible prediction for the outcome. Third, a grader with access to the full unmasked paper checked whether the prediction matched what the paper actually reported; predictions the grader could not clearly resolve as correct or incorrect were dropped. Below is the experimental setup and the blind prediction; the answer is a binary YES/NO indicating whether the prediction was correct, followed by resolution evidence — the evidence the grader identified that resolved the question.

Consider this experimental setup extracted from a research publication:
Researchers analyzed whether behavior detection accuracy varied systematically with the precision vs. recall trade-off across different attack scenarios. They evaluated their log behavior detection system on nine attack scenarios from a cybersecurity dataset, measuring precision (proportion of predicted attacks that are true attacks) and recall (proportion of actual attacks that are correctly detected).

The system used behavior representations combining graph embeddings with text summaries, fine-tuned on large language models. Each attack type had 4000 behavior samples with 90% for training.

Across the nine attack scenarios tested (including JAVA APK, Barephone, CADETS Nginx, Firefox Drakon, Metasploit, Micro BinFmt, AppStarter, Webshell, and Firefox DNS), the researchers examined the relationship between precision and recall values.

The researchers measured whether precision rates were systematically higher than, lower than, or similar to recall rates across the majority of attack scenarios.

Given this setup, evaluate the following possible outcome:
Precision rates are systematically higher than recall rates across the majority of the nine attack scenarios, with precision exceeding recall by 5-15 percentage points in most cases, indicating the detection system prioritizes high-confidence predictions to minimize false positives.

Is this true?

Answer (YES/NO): NO